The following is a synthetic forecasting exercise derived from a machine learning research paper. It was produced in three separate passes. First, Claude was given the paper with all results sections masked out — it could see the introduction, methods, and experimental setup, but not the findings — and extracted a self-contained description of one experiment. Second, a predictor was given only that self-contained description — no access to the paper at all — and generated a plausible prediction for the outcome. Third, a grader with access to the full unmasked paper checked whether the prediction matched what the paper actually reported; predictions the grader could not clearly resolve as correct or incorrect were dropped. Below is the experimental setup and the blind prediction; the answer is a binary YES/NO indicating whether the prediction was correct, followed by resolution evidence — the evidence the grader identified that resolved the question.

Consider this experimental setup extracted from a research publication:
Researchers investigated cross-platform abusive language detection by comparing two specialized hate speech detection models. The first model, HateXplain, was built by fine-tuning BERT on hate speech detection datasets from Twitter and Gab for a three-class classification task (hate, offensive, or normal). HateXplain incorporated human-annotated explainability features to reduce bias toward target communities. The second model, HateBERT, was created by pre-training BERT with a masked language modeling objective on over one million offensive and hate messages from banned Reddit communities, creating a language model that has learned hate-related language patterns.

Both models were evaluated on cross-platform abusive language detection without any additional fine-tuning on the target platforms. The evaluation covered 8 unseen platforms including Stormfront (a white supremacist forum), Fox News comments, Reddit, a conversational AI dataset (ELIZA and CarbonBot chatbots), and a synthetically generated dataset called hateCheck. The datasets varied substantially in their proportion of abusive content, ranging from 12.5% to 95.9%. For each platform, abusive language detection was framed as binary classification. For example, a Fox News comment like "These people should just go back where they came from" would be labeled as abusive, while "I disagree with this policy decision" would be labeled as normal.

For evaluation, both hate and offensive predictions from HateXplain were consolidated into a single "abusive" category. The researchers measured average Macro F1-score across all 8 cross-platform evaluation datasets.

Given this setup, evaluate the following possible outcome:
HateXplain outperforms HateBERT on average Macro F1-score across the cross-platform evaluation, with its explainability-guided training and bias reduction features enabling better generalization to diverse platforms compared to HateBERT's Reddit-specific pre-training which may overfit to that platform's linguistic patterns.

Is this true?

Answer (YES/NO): NO